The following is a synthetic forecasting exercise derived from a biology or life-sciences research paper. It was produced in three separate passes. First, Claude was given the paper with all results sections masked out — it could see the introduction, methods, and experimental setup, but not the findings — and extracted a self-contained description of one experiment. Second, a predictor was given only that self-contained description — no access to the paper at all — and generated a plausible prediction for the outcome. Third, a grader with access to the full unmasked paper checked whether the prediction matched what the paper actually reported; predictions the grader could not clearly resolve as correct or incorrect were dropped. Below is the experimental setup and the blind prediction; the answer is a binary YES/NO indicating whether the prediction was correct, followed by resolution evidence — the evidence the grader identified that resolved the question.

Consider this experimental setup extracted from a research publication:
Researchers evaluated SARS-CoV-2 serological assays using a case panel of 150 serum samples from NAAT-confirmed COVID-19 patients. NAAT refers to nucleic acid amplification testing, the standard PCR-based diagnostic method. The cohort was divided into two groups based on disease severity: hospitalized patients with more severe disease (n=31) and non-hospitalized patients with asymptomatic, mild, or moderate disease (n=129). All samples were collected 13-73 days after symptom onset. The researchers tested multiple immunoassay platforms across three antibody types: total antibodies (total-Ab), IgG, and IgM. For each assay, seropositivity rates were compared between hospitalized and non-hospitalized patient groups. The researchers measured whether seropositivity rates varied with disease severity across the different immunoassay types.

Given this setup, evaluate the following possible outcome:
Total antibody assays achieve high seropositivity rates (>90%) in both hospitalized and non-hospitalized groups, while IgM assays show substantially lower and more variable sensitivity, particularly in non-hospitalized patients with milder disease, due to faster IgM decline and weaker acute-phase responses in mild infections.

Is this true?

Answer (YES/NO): NO